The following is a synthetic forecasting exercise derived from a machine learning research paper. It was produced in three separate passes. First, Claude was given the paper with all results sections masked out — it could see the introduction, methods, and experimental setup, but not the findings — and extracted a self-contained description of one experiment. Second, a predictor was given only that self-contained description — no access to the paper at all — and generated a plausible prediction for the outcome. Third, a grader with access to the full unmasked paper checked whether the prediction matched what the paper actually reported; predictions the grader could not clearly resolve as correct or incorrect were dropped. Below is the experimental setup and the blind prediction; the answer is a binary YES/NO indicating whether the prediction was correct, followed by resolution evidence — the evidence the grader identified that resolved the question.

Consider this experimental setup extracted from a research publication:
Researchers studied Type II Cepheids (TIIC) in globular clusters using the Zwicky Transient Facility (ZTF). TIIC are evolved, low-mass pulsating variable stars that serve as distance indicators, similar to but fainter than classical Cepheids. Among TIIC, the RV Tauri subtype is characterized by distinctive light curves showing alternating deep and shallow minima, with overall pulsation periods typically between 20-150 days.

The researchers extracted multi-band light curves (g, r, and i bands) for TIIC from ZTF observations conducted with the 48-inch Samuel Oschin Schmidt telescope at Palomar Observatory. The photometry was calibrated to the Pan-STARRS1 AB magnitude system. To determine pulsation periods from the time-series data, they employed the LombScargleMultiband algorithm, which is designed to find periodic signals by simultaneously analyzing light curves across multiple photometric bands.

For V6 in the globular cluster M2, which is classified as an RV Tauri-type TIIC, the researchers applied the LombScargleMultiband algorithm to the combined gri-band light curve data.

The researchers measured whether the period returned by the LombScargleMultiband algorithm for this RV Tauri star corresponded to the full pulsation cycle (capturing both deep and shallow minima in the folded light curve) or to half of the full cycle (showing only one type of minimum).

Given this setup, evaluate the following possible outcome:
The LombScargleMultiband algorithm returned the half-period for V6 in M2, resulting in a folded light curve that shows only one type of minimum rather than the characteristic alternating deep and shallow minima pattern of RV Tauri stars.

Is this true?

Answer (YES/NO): YES